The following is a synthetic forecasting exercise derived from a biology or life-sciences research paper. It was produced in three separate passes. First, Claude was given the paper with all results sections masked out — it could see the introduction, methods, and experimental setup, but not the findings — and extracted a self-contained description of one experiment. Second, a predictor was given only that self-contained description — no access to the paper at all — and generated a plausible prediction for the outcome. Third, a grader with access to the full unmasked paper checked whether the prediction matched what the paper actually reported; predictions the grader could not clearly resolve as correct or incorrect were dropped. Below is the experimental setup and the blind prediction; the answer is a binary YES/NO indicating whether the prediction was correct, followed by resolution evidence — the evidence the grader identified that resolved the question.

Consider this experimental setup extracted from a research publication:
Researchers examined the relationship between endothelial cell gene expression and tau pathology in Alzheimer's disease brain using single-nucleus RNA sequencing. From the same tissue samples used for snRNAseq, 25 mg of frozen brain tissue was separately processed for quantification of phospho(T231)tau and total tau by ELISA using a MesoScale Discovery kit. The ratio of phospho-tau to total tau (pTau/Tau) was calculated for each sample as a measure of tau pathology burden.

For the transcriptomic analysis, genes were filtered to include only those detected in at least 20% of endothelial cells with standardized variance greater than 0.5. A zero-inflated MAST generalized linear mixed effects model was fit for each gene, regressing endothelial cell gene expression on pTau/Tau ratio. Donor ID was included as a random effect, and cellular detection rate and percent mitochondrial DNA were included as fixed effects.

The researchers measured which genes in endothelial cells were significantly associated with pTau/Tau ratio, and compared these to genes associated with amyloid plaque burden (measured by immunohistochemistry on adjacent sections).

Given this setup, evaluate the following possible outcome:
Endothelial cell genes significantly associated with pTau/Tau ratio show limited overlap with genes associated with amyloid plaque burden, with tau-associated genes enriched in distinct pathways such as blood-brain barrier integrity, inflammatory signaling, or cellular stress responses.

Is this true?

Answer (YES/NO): NO